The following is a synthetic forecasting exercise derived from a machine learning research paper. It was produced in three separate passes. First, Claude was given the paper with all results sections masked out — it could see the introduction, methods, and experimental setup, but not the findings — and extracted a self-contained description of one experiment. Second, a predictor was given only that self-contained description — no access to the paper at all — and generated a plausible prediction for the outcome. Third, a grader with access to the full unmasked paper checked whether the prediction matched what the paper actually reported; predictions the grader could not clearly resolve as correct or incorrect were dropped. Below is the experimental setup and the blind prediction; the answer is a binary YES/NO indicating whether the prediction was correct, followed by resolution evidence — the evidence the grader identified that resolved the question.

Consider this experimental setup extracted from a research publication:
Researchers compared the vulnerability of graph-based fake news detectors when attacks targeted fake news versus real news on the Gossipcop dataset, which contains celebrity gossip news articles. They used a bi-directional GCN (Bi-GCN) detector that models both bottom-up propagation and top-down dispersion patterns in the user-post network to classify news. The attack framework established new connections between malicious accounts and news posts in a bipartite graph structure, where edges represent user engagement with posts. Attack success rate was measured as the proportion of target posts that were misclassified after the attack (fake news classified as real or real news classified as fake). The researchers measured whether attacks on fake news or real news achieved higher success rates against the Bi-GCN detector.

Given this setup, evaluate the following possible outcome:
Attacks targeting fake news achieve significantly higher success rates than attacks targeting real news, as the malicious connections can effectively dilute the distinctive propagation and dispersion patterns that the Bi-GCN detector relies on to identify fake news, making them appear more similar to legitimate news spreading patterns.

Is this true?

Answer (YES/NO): YES